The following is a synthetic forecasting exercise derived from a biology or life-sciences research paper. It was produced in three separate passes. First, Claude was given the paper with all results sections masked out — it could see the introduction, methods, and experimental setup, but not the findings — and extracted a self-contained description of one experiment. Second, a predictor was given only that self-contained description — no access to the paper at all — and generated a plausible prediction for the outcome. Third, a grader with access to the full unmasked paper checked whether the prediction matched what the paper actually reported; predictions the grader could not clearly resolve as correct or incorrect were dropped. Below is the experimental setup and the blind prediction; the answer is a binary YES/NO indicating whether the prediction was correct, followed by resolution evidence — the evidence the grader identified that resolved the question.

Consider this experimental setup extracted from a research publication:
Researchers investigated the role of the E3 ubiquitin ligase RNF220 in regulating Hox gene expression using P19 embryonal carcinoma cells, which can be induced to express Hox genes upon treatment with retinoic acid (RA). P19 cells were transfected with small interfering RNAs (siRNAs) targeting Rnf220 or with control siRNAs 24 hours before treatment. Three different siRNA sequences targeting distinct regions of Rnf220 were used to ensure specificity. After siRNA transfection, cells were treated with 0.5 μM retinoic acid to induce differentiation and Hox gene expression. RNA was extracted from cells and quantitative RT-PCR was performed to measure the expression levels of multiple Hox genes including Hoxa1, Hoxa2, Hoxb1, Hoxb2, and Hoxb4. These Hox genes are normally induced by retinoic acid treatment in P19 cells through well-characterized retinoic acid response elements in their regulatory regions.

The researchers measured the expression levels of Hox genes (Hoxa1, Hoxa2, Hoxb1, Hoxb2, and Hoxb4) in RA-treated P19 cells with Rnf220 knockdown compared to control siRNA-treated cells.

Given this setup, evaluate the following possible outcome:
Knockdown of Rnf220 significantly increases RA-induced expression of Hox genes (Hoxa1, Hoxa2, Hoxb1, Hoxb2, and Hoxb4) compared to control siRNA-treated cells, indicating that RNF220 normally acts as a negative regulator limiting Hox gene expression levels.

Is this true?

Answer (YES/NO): YES